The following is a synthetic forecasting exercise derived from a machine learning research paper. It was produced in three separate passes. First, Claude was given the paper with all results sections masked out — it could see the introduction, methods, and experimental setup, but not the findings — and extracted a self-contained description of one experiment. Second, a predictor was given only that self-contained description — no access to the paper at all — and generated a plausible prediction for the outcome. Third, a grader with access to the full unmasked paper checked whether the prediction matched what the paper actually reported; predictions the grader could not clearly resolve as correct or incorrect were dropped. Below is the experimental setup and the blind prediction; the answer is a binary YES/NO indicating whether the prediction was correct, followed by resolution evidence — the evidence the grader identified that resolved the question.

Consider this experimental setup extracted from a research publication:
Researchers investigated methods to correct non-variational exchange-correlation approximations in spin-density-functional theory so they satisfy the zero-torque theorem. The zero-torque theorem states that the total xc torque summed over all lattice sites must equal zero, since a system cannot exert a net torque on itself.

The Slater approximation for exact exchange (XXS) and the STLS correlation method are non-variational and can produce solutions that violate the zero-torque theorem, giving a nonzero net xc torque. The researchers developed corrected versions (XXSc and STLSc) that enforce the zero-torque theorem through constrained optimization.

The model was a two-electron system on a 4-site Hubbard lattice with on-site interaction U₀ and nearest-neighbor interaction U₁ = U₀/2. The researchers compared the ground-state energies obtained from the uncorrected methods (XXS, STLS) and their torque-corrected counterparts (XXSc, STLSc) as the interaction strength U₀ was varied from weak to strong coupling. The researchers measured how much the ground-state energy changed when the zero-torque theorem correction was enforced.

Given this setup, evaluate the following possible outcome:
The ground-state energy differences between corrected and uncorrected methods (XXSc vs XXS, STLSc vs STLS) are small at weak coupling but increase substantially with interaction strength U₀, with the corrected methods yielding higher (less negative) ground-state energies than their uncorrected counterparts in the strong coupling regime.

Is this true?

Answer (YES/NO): NO